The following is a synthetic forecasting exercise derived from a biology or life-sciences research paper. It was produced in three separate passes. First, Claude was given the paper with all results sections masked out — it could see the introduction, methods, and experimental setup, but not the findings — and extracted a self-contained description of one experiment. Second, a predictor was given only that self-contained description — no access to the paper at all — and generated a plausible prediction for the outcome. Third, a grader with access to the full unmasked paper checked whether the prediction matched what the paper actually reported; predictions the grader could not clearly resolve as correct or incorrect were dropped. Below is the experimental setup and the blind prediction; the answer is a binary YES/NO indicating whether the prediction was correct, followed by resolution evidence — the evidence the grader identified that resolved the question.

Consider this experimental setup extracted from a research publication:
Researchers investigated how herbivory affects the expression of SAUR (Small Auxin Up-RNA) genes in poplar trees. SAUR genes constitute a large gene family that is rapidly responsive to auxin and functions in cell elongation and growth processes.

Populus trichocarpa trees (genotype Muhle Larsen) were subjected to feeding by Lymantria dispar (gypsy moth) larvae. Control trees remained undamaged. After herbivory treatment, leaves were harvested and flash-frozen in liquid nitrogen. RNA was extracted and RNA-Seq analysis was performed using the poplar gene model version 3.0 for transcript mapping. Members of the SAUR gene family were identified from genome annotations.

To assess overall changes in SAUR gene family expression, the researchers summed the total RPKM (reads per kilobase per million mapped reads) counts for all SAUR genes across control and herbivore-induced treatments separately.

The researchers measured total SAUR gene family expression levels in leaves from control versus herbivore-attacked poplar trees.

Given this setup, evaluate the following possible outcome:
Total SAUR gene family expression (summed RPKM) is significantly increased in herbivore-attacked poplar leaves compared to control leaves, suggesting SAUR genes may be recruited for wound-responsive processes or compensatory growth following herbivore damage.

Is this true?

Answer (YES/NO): NO